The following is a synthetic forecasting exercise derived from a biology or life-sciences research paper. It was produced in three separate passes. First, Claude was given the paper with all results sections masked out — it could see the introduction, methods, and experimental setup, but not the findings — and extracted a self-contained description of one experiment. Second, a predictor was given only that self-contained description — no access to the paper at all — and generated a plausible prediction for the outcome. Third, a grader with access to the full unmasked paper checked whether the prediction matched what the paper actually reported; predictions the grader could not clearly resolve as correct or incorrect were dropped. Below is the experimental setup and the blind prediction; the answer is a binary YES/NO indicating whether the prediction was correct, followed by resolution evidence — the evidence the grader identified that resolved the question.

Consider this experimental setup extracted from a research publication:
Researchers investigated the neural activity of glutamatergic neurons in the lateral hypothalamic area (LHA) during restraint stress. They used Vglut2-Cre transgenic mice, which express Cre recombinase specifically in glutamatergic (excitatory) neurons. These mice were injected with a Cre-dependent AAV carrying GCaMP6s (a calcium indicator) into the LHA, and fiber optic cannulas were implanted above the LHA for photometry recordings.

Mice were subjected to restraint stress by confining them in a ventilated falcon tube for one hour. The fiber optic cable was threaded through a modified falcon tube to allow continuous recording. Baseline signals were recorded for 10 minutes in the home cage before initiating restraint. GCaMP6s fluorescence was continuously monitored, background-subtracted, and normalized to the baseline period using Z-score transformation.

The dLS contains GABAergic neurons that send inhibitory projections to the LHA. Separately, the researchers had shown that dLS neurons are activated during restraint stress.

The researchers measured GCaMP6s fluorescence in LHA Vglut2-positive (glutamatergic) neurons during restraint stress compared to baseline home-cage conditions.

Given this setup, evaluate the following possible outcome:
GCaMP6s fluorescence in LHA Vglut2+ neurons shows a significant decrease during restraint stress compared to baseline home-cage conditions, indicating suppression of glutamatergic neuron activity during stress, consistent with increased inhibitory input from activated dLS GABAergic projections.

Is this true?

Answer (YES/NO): NO